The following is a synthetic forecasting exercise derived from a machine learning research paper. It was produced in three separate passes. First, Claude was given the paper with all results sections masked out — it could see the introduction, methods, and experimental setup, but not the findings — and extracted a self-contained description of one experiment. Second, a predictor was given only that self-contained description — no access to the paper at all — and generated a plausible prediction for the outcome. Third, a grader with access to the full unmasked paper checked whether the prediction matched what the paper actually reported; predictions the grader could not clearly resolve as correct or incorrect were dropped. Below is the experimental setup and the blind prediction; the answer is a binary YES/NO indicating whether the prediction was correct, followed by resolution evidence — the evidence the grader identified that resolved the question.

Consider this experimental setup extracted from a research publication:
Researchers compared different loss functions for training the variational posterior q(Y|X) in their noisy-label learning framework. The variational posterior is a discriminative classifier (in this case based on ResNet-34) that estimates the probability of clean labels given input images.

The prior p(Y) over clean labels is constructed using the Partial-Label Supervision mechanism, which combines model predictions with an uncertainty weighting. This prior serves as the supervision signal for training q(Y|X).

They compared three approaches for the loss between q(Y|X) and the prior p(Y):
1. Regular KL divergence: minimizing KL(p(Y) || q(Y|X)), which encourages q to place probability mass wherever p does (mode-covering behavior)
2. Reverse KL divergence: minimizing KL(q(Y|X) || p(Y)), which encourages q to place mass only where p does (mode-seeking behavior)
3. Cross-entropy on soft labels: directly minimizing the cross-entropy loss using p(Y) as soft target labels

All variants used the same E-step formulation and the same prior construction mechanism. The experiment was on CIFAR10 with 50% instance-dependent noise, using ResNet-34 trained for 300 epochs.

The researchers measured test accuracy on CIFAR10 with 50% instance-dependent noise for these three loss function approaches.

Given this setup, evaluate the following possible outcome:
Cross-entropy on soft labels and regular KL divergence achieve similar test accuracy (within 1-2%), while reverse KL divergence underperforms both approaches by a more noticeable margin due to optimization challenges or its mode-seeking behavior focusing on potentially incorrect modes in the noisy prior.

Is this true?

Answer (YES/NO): NO